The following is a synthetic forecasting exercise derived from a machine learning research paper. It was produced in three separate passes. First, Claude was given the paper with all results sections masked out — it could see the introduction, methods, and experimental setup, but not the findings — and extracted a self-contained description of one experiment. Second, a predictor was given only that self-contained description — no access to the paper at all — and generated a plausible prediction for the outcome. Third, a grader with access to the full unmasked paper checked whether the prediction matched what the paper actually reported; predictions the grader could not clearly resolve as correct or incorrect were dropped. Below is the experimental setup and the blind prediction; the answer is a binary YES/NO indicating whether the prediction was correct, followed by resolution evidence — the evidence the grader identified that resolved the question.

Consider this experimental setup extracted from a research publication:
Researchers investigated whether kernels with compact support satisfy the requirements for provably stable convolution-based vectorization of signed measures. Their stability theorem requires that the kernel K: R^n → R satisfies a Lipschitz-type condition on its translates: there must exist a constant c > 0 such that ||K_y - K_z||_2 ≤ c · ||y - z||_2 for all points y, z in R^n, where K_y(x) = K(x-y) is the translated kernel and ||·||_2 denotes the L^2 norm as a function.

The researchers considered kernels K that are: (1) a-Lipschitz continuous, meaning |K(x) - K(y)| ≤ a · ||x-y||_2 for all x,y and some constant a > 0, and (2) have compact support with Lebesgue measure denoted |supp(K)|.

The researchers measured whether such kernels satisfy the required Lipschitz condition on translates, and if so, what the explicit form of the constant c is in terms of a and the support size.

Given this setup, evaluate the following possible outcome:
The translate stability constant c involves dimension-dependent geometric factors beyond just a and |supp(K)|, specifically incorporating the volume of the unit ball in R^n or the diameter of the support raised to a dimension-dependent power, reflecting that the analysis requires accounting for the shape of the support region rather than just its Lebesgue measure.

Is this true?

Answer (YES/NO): NO